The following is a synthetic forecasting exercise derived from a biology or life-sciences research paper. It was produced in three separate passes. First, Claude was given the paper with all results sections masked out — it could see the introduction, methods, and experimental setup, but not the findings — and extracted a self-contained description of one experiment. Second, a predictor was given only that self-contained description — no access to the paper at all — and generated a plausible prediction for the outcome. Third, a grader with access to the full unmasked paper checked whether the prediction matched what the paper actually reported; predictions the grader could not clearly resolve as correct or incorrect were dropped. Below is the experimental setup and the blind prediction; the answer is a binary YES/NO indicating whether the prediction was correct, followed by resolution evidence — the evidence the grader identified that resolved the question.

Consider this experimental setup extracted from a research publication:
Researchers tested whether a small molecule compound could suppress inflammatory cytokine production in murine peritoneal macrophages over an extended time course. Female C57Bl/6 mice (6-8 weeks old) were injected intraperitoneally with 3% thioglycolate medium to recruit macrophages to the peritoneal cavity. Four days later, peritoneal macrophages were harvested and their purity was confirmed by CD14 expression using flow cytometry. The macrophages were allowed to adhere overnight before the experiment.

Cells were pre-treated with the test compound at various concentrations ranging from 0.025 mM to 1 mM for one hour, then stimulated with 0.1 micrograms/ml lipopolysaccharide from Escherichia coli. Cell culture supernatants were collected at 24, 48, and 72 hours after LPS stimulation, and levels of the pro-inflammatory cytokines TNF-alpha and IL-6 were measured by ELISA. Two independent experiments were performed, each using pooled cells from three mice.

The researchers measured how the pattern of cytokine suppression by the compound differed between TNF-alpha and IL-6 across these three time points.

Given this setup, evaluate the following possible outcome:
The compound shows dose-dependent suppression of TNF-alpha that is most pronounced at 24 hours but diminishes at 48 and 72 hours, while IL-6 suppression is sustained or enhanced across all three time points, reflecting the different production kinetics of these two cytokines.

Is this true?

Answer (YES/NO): NO